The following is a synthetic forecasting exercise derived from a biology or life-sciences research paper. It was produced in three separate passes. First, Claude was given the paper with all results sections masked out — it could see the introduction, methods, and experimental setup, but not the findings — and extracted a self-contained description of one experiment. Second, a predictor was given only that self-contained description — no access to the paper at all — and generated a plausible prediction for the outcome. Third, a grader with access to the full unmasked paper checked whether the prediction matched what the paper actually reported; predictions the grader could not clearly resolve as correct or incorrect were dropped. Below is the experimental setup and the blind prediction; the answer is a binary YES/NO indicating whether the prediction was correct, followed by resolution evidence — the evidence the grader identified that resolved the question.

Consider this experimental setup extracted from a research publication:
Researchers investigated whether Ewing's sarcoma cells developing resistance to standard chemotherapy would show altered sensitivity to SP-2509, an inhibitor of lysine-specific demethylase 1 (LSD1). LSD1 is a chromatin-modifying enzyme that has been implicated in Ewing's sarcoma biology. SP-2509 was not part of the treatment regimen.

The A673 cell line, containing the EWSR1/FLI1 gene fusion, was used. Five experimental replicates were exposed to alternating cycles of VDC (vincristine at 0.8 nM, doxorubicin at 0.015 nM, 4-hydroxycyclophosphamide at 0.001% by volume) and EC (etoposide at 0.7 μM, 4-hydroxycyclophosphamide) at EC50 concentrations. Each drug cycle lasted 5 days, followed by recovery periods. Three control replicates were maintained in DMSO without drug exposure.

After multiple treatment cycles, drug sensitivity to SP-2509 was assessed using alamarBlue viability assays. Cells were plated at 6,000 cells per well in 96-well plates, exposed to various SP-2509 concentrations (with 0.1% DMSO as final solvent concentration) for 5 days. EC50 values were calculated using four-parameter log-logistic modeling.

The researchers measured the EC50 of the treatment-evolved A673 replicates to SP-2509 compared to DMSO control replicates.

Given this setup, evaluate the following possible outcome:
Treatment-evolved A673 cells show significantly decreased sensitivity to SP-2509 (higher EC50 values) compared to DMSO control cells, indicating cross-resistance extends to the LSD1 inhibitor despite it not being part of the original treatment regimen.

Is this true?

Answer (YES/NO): NO